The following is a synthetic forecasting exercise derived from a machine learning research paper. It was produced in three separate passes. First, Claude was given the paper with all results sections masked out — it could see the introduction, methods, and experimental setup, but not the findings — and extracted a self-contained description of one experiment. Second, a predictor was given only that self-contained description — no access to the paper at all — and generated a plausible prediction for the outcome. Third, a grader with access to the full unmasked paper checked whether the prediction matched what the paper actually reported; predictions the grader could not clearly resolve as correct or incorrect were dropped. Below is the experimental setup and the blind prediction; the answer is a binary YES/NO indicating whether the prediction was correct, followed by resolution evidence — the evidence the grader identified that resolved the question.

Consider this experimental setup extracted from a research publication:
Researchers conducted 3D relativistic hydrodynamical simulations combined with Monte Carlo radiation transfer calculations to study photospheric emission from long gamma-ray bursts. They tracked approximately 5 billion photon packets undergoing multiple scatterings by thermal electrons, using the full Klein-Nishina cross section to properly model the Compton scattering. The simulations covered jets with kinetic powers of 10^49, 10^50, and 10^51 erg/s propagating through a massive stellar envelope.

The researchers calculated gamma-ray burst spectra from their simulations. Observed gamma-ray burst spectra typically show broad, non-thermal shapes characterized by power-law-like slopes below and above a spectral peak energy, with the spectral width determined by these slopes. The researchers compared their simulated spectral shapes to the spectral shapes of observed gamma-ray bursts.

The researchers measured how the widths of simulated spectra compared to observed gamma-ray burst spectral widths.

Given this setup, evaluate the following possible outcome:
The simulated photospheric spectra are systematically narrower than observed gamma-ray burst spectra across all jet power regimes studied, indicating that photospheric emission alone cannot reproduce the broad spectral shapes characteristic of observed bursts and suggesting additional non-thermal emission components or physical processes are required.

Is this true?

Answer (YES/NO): YES